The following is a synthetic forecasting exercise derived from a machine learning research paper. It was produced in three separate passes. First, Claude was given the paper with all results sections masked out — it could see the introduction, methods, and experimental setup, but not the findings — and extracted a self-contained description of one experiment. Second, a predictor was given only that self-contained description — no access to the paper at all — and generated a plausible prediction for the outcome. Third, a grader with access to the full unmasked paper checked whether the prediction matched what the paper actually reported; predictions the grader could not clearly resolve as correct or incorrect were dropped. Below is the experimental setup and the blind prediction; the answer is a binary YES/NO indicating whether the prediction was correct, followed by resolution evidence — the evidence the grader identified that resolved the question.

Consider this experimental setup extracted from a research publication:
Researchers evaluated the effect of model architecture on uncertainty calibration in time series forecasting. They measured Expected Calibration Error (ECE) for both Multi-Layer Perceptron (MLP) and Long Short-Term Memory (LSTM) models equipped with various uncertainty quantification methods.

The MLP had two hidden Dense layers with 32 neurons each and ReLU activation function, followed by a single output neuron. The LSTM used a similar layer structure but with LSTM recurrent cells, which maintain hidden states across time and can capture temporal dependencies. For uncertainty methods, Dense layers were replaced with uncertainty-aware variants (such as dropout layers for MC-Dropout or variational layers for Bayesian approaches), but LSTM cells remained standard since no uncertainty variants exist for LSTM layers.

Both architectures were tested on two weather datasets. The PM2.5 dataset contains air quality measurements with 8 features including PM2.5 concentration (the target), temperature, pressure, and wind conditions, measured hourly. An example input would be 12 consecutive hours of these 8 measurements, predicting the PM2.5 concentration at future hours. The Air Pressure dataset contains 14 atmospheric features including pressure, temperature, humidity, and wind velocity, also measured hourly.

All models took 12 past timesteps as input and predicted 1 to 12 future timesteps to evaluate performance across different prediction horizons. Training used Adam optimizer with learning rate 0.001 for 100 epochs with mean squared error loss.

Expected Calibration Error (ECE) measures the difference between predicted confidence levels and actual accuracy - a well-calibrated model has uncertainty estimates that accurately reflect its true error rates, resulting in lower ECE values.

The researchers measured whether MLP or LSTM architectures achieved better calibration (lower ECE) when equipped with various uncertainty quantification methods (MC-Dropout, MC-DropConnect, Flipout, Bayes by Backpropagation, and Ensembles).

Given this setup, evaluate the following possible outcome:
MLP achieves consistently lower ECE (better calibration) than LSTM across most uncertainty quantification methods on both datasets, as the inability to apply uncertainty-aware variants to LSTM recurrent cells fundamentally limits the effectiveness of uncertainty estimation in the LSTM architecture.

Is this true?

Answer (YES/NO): NO